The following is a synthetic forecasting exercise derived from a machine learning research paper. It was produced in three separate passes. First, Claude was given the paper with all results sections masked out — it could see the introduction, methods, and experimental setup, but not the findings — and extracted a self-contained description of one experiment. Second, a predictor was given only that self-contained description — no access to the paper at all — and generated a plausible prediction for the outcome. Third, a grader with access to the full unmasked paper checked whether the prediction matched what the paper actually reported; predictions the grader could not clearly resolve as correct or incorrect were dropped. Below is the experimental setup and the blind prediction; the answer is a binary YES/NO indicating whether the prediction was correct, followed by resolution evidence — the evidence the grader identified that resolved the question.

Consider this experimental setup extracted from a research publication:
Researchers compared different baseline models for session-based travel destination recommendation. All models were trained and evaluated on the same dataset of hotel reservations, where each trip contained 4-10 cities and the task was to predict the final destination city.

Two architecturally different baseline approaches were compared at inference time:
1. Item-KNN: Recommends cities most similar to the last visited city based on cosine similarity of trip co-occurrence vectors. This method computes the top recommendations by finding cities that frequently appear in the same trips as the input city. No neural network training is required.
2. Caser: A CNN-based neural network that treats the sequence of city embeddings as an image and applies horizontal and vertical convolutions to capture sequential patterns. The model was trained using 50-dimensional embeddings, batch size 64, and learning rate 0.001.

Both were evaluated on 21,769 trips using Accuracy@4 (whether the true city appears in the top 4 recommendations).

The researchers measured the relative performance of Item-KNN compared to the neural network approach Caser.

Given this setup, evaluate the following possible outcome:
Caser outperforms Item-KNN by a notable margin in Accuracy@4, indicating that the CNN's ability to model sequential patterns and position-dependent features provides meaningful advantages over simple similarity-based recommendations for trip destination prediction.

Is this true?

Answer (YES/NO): YES